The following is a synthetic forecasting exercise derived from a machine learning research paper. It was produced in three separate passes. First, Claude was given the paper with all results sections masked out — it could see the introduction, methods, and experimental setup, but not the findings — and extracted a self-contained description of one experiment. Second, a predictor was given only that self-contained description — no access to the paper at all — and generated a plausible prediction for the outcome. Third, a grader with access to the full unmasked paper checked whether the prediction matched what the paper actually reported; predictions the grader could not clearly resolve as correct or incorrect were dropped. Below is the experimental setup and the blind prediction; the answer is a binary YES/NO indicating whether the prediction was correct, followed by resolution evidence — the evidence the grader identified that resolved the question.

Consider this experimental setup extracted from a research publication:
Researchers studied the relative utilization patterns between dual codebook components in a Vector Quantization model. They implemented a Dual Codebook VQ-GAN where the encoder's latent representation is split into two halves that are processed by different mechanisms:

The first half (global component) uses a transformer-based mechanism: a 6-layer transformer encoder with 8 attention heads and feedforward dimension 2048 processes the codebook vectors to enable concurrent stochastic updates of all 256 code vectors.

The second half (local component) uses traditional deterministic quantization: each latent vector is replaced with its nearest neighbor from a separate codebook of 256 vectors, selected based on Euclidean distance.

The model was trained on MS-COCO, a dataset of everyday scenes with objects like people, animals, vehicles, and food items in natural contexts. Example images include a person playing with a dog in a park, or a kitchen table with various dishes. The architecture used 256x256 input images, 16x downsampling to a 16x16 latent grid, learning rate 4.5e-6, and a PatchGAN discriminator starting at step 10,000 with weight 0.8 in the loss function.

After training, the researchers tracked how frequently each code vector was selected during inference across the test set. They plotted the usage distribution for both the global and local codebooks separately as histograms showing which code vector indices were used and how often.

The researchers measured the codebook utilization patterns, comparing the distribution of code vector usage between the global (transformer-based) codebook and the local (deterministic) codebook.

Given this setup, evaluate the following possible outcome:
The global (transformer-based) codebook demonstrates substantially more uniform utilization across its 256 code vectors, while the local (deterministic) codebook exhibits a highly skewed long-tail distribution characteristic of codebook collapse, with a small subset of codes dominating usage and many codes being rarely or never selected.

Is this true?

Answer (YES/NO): NO